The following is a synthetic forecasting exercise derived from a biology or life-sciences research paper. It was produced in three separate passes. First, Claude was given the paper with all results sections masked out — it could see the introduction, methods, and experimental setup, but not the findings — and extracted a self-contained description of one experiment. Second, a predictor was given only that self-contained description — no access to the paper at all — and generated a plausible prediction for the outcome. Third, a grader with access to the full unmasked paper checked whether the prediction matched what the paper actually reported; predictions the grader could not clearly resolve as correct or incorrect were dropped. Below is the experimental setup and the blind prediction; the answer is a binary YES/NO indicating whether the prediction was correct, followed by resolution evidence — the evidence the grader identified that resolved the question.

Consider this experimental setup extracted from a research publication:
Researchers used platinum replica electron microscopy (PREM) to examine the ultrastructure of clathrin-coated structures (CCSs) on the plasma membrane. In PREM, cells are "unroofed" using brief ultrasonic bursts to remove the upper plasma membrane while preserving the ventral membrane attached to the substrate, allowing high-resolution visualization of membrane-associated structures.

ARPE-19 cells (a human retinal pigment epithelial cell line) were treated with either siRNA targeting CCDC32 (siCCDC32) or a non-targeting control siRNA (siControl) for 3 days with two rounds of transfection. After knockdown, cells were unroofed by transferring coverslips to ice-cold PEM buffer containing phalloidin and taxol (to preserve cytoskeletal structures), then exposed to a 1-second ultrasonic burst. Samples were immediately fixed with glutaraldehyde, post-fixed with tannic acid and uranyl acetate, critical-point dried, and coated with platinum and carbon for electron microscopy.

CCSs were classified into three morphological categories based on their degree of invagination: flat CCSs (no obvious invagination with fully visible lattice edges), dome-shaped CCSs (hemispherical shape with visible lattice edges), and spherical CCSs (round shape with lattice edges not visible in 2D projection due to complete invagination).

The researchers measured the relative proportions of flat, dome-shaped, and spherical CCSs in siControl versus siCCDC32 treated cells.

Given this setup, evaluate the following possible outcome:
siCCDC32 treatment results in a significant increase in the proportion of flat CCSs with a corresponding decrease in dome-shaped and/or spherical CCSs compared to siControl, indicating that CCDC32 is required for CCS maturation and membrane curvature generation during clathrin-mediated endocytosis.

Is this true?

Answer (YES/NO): YES